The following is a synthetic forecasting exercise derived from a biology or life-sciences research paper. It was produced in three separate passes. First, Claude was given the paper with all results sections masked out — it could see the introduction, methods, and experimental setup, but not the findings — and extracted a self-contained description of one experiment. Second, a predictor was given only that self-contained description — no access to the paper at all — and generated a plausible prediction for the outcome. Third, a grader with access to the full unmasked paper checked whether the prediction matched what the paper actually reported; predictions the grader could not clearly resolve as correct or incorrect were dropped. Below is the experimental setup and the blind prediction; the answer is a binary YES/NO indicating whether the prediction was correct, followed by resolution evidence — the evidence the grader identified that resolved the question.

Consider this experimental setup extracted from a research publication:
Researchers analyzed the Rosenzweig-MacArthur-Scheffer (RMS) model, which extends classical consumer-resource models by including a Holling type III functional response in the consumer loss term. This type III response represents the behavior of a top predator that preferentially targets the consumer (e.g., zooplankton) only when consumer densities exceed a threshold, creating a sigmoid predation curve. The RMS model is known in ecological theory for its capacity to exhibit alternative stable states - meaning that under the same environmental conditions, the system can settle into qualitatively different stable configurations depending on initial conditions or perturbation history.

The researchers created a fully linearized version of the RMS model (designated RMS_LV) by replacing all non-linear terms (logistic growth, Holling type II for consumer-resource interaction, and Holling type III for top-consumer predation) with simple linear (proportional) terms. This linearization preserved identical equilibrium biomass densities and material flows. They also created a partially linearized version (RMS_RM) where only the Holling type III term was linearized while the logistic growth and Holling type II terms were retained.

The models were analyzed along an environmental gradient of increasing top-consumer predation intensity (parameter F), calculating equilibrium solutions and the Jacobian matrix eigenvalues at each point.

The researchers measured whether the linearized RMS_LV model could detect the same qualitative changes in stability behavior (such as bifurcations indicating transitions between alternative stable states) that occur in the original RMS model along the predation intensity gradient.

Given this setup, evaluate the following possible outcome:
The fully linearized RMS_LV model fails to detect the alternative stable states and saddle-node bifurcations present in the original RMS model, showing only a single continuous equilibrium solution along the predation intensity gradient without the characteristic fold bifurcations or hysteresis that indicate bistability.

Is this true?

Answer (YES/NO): YES